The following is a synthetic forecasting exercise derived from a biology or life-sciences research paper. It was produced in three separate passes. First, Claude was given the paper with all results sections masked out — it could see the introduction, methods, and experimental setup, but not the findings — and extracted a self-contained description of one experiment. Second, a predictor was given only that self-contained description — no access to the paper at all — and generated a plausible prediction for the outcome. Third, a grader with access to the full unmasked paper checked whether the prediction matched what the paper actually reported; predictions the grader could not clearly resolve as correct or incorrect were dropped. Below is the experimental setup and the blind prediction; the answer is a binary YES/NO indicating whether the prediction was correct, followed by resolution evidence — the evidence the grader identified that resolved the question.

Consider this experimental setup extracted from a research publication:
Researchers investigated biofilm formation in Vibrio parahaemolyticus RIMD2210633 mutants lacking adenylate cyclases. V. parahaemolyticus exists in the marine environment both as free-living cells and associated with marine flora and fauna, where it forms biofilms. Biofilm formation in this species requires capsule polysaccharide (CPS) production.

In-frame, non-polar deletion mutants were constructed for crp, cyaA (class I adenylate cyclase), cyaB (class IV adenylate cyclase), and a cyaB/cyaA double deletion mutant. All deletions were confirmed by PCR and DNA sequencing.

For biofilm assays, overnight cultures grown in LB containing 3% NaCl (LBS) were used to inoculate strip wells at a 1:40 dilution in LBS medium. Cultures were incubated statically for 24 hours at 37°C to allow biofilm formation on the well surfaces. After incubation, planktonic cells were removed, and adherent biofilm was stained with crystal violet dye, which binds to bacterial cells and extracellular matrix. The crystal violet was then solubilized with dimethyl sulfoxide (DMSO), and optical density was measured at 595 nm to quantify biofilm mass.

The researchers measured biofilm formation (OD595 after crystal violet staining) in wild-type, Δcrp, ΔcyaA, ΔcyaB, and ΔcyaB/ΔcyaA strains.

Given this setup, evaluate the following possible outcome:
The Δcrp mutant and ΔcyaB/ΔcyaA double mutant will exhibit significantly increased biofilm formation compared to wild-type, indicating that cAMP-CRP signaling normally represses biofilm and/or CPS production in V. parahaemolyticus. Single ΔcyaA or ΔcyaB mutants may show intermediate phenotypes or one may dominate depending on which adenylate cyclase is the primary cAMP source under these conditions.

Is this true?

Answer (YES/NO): NO